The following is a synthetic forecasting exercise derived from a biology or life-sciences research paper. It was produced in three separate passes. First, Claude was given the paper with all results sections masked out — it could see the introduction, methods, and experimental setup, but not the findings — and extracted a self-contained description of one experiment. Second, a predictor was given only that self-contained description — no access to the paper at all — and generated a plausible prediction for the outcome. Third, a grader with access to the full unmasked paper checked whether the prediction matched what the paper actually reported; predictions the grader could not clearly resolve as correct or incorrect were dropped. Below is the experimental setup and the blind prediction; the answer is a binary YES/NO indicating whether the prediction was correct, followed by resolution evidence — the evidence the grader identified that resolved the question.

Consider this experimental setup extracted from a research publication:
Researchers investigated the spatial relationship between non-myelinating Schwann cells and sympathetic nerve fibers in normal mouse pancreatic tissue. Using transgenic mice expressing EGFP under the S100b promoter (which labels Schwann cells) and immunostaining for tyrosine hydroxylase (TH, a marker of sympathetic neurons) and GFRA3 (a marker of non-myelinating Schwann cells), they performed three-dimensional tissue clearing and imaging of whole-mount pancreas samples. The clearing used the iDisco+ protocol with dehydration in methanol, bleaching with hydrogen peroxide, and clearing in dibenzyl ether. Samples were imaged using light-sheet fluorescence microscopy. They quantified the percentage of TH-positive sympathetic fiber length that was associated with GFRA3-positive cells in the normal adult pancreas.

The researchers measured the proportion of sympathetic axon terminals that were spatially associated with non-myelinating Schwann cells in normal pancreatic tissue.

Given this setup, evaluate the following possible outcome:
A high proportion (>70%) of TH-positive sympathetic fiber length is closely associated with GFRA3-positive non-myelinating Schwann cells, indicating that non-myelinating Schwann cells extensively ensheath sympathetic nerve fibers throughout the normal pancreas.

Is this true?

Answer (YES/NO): YES